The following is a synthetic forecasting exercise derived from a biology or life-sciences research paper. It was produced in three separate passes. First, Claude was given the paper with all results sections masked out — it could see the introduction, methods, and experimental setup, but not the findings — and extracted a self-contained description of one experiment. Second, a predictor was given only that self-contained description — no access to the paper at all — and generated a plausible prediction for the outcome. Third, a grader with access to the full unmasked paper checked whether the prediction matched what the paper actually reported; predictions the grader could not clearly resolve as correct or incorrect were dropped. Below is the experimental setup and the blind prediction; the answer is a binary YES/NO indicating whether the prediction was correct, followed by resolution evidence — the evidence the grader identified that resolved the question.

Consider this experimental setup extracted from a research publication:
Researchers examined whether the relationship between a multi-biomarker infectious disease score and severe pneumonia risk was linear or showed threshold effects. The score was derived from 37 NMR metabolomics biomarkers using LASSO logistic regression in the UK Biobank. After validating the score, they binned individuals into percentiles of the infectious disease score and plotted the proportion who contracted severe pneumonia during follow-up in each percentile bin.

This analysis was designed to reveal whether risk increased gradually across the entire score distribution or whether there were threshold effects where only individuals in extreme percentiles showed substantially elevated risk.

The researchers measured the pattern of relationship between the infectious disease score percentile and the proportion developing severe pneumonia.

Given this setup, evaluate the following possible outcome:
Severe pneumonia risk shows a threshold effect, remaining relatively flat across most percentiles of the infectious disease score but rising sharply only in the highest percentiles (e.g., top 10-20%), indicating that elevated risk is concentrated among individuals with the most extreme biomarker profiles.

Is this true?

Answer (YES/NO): YES